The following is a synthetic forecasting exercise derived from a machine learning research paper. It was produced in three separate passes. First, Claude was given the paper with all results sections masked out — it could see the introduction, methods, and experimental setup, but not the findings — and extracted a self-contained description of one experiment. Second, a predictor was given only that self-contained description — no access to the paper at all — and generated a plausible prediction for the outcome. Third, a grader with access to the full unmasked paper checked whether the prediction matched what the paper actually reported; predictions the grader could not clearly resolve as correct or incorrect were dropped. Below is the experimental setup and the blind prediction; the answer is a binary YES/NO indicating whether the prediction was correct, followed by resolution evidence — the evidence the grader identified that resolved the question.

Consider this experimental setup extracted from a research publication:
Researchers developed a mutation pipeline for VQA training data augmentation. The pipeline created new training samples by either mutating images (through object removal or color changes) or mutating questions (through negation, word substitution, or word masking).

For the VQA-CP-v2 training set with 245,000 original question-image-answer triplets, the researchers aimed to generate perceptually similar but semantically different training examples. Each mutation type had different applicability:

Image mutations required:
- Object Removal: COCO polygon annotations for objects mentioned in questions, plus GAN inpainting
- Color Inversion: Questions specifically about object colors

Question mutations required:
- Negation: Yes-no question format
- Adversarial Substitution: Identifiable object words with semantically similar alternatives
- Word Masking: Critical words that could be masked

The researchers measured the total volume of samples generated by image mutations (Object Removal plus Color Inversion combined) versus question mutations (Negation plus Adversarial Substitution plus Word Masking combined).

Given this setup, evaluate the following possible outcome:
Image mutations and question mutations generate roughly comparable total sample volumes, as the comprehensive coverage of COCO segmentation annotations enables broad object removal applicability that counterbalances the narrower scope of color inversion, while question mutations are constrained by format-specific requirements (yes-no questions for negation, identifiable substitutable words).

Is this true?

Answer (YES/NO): NO